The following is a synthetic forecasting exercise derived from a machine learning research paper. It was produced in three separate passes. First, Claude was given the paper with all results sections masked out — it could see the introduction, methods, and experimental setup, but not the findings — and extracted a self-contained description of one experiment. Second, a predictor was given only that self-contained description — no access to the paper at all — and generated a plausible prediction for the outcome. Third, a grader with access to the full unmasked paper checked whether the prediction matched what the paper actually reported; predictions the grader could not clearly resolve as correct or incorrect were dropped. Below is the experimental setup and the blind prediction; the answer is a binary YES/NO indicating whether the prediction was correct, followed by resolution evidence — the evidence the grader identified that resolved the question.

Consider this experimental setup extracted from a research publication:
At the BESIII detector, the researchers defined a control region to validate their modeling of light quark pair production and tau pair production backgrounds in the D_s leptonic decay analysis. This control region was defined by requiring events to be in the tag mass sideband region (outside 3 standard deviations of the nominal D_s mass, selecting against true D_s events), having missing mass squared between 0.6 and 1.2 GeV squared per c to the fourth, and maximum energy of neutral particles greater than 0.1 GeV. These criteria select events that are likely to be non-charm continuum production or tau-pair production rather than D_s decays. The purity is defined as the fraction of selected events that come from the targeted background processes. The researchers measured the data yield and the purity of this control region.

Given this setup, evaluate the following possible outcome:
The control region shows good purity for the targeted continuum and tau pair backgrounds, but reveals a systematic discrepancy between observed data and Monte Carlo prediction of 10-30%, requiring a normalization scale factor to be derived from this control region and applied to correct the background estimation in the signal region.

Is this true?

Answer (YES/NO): NO